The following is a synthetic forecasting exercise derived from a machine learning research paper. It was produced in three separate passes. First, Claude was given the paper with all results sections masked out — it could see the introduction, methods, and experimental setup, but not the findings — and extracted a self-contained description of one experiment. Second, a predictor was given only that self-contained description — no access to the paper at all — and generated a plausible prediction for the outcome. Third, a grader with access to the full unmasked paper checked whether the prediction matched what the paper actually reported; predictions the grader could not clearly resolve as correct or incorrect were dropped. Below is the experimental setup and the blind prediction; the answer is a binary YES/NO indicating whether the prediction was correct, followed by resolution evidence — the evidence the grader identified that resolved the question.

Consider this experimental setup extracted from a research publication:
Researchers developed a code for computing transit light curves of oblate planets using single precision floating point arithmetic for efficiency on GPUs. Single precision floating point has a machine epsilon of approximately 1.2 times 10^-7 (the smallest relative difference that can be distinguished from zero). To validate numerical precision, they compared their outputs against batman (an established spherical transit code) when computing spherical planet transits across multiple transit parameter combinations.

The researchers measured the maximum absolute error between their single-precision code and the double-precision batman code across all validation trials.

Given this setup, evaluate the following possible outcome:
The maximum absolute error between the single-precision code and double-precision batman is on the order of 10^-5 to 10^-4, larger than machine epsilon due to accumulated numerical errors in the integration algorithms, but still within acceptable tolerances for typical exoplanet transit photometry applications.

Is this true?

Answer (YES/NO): NO